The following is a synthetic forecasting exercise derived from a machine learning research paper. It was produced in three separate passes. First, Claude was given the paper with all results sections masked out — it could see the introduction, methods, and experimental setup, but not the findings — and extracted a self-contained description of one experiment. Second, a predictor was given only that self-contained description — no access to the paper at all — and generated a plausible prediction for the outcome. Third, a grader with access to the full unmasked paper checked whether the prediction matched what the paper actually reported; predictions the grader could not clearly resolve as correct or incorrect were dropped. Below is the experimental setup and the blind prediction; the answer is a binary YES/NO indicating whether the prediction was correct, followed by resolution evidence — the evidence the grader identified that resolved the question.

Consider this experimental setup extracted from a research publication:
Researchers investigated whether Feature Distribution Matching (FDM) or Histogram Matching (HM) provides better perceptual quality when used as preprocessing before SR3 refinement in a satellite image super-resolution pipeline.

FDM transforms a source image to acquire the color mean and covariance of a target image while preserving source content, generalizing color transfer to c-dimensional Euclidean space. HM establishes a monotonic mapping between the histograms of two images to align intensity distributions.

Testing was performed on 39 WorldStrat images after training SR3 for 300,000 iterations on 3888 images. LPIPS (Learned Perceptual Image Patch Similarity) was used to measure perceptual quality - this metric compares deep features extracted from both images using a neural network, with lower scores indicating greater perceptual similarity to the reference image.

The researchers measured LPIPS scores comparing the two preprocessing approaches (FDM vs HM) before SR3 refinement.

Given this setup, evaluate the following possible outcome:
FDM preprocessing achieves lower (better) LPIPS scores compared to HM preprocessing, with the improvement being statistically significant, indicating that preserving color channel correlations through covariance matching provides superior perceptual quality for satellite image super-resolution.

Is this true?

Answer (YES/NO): NO